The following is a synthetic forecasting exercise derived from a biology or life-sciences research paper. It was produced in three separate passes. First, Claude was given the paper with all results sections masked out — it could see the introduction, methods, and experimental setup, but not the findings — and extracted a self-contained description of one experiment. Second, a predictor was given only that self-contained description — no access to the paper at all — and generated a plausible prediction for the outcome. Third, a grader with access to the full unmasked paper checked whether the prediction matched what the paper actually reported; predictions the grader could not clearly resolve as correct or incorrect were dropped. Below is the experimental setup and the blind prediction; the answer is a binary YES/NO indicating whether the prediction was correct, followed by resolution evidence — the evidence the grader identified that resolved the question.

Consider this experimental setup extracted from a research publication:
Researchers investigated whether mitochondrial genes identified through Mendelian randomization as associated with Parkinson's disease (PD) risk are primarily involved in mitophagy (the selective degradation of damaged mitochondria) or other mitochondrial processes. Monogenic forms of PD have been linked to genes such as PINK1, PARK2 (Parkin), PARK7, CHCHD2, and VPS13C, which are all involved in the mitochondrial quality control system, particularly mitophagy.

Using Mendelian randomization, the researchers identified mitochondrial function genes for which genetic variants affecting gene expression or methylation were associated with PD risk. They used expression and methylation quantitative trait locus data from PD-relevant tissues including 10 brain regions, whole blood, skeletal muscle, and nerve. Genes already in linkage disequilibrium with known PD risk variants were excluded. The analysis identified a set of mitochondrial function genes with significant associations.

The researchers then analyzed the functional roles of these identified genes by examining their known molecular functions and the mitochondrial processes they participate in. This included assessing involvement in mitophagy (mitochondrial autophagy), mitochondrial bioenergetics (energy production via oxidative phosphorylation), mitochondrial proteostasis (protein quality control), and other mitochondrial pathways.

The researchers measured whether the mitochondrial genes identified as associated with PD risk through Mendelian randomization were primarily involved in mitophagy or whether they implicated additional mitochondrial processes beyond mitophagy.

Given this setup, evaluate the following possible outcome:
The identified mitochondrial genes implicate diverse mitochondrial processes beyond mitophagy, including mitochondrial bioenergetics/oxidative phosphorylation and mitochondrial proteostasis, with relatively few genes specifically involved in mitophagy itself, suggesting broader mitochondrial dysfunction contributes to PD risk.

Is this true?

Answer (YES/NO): YES